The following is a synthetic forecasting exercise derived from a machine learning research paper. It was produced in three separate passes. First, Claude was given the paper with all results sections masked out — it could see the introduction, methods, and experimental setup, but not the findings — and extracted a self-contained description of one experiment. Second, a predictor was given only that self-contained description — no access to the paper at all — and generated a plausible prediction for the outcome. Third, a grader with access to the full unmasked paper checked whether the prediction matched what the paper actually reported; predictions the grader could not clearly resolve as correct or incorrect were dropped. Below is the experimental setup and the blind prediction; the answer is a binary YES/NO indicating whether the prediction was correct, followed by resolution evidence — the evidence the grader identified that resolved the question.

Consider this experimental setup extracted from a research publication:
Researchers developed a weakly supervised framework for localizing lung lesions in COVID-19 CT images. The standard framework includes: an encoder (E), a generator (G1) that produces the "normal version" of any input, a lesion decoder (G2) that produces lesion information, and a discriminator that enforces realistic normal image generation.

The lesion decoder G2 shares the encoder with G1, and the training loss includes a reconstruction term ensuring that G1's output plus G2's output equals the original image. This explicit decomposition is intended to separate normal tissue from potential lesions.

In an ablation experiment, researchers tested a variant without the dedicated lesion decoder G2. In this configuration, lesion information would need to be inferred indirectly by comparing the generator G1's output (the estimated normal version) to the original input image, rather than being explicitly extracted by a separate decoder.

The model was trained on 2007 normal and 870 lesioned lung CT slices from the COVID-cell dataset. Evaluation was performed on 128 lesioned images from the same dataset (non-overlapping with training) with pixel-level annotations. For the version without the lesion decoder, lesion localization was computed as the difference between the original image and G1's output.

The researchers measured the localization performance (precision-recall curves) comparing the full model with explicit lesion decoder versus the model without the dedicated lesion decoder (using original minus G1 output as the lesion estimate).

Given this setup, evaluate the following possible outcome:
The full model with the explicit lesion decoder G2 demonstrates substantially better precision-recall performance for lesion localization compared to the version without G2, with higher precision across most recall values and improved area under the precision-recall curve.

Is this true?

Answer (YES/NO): YES